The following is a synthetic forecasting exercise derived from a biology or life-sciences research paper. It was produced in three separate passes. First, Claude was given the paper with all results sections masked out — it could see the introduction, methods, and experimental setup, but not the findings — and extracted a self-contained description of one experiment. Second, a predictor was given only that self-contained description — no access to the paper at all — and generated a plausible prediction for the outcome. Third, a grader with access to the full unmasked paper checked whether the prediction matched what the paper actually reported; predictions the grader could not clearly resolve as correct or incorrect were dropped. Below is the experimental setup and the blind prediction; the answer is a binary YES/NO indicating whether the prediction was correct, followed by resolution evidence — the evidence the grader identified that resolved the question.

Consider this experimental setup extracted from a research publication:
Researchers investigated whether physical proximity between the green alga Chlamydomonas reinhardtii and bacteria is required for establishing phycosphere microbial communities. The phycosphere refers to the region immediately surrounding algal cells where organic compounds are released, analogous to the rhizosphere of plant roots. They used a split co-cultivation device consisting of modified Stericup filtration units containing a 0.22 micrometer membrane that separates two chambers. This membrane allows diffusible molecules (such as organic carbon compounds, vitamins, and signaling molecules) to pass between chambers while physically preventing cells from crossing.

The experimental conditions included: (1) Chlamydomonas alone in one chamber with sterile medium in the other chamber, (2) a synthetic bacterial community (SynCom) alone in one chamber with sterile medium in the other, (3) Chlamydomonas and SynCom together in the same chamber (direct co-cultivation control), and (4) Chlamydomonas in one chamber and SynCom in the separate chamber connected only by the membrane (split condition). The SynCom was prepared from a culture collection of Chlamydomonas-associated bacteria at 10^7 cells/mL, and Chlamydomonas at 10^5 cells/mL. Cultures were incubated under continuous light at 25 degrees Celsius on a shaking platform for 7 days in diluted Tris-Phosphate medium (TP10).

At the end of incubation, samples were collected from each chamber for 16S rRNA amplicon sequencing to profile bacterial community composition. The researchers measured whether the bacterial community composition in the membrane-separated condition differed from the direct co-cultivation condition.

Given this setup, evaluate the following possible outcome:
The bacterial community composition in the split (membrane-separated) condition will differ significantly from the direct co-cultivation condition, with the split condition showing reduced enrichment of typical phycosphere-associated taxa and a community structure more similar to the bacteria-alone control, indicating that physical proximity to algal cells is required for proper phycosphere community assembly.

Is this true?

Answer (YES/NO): YES